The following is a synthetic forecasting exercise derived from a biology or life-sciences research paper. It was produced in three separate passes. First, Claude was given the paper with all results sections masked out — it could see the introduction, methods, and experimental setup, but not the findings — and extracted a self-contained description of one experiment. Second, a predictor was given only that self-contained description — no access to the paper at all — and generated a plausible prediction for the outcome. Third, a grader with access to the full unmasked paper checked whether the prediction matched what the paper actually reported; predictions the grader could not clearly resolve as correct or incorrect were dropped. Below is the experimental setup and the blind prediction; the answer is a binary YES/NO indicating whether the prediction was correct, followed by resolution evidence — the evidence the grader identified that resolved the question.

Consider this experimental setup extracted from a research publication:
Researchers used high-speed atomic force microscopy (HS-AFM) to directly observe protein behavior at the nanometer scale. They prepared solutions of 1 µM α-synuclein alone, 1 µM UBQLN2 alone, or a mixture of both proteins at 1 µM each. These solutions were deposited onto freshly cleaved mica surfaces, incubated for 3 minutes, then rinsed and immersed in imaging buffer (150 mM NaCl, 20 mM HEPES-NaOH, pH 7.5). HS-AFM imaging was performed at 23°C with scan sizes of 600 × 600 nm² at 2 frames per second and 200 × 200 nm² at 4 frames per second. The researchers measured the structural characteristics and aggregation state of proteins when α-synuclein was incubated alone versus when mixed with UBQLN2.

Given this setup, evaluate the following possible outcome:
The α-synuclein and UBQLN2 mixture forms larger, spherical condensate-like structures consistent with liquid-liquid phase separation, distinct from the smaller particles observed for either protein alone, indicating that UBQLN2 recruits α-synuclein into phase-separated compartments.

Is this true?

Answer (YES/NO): NO